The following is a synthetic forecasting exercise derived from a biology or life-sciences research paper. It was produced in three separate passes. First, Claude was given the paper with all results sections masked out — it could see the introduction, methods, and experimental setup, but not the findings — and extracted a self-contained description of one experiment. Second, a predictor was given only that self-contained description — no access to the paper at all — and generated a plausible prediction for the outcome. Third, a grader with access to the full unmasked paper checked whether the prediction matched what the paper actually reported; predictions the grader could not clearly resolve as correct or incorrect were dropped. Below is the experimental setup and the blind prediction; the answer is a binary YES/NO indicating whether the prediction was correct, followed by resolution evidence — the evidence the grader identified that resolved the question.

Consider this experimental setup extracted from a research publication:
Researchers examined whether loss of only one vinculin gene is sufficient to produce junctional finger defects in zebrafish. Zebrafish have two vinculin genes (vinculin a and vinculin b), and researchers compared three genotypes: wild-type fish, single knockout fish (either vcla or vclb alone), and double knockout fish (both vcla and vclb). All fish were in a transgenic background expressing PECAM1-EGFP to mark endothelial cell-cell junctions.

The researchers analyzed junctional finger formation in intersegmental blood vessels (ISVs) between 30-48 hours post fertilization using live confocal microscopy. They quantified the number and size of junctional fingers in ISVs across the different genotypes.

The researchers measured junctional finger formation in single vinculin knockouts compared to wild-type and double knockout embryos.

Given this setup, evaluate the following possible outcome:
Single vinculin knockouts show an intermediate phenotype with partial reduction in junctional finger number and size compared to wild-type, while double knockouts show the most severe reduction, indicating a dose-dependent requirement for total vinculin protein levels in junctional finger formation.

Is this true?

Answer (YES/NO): NO